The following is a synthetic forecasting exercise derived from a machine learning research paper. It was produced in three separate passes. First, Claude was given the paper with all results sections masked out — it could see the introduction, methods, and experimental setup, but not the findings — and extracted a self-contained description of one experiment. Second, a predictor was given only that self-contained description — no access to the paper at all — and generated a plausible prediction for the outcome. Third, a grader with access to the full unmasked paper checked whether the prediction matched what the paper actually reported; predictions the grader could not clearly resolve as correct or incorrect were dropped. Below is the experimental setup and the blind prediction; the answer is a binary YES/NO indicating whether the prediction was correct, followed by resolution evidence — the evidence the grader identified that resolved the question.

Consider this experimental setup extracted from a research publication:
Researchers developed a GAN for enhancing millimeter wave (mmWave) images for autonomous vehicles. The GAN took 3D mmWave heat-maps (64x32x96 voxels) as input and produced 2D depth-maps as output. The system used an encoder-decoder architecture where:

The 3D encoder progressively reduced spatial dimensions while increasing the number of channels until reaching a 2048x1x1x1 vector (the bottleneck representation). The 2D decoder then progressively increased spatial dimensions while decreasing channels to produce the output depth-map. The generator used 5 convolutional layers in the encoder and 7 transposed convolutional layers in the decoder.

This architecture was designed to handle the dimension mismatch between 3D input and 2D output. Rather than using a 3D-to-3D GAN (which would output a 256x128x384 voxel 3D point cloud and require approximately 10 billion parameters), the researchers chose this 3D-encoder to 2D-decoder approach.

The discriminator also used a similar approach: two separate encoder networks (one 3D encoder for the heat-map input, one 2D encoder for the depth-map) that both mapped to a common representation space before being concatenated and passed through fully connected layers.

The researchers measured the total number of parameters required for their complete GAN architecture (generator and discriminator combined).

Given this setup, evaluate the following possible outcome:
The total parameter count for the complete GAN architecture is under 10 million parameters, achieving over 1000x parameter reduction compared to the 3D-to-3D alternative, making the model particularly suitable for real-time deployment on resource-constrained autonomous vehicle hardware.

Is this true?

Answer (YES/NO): NO